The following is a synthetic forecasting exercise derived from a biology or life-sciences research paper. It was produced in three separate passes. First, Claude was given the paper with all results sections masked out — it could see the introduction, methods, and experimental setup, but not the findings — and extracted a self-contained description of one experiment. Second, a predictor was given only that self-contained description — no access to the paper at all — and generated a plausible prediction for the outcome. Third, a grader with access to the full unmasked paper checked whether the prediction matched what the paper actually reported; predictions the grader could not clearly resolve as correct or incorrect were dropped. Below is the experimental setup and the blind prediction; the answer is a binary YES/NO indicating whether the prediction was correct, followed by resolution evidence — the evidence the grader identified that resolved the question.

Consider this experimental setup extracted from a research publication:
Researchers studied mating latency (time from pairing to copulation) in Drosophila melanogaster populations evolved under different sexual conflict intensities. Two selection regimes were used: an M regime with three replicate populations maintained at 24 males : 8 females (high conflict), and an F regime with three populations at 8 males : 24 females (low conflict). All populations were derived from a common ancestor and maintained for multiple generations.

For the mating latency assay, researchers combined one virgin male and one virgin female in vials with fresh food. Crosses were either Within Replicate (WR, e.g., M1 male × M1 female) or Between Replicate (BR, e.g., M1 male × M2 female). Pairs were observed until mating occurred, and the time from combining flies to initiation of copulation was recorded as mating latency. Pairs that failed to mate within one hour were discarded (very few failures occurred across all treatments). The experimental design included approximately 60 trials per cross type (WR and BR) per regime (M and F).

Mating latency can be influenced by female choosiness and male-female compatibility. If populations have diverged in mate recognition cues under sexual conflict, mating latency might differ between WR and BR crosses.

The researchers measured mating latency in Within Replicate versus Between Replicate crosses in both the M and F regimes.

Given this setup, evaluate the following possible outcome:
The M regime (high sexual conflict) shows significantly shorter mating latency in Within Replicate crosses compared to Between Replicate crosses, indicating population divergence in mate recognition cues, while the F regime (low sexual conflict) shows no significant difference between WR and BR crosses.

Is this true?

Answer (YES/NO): NO